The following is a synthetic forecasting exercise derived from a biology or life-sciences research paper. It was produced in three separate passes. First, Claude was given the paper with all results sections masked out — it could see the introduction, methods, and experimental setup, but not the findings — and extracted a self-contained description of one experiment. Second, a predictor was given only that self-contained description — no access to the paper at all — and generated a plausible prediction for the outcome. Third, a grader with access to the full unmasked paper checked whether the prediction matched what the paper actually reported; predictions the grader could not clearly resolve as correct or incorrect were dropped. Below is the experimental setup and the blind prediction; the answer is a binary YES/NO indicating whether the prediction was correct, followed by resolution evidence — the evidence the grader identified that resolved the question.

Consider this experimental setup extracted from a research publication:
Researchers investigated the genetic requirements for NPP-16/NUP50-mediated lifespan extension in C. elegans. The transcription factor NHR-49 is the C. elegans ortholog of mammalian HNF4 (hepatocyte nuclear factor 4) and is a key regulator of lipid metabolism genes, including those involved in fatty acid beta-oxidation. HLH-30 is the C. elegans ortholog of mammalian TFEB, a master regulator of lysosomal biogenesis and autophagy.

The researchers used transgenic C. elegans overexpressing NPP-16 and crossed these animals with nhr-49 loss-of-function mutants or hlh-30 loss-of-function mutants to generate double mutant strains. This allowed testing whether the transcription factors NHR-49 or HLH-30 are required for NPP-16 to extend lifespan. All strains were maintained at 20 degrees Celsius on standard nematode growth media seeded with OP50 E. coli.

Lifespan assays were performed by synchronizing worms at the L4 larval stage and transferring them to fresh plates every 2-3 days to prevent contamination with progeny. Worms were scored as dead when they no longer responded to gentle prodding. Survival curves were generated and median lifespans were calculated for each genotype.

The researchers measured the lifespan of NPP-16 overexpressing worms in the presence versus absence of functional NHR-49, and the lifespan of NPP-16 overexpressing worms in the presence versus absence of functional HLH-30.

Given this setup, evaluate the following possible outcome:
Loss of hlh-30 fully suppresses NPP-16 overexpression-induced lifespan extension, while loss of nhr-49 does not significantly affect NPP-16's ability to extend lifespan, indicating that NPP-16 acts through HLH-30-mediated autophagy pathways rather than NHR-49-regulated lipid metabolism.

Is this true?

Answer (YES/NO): NO